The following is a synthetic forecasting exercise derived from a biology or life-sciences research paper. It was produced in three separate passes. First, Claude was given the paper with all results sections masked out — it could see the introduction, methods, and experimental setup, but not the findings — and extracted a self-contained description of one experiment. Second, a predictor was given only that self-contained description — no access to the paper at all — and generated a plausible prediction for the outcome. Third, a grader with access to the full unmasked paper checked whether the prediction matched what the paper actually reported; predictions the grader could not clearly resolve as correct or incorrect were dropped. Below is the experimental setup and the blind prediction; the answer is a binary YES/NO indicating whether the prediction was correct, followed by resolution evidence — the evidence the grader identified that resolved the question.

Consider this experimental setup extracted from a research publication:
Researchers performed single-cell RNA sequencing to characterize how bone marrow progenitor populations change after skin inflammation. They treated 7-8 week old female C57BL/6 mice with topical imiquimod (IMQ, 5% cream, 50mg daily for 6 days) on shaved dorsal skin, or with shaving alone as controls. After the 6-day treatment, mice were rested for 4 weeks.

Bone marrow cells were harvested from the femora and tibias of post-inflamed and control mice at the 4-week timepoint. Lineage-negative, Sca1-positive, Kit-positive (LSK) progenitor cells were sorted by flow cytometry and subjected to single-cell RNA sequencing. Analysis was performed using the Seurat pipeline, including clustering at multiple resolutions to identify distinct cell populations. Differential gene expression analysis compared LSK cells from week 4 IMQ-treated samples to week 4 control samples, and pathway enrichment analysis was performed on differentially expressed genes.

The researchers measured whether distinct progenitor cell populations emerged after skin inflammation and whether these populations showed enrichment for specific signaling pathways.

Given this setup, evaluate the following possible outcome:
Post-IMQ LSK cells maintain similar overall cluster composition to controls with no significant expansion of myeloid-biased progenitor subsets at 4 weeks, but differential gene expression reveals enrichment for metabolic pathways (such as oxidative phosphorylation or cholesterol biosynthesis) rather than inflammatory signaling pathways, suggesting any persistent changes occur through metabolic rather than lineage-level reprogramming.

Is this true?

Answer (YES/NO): NO